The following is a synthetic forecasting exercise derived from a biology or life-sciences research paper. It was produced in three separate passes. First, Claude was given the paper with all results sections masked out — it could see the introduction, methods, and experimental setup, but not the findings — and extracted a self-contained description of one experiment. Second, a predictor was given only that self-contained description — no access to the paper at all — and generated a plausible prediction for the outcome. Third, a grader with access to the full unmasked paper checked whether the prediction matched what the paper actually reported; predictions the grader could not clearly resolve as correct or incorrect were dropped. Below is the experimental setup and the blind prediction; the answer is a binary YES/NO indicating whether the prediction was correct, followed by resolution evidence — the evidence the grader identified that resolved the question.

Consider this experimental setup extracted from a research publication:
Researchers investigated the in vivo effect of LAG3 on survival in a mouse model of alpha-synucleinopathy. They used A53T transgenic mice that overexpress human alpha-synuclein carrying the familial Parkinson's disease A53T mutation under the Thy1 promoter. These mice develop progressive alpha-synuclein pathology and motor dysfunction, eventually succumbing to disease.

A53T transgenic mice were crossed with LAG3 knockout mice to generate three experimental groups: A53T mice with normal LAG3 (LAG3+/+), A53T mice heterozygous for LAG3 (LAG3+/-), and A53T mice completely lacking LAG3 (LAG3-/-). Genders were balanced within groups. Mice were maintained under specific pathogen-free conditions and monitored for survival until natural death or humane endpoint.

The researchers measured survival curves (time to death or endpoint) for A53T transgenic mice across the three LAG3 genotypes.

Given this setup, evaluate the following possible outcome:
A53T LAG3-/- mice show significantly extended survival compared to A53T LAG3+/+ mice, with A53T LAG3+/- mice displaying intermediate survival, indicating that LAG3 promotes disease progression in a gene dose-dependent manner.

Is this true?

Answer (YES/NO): NO